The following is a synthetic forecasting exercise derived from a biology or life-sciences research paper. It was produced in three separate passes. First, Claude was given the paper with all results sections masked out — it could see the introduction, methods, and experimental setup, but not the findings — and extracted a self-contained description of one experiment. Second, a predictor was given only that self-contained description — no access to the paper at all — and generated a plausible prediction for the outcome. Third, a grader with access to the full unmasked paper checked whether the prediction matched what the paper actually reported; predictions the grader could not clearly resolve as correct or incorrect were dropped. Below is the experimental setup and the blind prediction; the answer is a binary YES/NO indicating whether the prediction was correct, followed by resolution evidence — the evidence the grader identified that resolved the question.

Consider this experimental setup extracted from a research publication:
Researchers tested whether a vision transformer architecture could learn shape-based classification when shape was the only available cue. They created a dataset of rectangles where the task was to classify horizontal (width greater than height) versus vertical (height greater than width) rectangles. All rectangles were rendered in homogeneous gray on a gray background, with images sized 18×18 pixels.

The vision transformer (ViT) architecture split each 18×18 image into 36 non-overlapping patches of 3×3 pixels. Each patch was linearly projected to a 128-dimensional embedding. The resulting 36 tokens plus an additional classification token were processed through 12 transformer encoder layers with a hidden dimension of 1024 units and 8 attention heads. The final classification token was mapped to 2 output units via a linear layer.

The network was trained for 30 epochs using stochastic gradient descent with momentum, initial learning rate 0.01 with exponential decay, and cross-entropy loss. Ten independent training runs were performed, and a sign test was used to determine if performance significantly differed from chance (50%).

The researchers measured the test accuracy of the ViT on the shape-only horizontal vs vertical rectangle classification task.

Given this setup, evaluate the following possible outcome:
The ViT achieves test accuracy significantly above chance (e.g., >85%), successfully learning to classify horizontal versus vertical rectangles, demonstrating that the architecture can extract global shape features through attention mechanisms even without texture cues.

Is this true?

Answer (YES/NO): NO